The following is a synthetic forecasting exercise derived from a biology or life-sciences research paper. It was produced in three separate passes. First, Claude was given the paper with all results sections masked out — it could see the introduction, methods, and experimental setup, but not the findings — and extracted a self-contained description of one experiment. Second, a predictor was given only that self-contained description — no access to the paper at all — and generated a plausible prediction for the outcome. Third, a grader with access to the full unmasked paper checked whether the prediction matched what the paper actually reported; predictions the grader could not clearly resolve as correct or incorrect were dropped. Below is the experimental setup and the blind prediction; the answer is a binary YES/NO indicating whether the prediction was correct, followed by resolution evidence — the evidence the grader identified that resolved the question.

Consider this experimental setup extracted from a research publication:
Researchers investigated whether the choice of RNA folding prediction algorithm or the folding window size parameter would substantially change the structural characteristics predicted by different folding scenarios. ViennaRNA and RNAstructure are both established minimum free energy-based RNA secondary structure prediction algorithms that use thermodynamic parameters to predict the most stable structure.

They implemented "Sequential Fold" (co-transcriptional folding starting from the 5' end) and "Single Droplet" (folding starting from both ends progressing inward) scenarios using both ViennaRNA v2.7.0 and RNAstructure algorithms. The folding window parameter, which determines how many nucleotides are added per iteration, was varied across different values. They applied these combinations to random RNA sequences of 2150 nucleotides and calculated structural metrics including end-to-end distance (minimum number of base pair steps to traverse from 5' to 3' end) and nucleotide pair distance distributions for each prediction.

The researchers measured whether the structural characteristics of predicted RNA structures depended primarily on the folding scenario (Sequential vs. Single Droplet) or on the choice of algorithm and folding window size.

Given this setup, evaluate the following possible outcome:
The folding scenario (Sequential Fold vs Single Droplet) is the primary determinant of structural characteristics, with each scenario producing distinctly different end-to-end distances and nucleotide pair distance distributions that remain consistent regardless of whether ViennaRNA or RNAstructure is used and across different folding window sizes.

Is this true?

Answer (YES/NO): YES